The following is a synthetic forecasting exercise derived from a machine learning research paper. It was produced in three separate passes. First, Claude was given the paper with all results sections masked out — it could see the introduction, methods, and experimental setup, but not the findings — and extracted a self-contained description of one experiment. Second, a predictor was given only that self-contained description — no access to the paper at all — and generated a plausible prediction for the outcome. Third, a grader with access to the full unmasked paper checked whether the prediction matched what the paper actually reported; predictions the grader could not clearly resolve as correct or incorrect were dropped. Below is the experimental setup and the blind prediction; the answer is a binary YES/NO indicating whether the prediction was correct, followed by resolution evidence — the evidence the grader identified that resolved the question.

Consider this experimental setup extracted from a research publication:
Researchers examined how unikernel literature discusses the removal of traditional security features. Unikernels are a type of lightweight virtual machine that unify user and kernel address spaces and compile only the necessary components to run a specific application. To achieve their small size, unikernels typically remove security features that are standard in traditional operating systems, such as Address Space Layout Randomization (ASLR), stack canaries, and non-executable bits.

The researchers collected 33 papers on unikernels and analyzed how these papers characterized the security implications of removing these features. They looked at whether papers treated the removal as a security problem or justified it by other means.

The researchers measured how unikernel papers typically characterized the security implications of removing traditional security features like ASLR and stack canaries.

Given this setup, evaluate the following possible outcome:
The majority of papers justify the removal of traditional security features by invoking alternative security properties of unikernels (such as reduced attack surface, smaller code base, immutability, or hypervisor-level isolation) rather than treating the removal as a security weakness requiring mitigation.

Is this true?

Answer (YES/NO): YES